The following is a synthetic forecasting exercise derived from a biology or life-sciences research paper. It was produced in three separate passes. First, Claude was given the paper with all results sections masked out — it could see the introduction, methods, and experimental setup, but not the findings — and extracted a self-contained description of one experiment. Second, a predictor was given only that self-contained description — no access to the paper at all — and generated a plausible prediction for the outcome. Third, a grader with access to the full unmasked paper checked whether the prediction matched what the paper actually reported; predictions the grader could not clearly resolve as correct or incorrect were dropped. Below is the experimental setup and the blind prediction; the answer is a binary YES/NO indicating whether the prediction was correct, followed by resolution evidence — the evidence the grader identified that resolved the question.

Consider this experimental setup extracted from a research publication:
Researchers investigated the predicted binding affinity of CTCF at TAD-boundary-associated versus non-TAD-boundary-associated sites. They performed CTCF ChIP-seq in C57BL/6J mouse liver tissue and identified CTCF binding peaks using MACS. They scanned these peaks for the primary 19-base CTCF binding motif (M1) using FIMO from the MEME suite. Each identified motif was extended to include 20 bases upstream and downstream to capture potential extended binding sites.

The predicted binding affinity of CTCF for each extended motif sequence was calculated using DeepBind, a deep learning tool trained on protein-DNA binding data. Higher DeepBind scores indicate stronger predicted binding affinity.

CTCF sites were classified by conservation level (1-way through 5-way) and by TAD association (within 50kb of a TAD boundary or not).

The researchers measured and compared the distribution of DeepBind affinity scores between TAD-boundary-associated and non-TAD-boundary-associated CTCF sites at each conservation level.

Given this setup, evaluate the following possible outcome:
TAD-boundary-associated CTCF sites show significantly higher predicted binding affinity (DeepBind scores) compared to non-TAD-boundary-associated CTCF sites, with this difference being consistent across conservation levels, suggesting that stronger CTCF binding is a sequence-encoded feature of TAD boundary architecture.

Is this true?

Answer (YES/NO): YES